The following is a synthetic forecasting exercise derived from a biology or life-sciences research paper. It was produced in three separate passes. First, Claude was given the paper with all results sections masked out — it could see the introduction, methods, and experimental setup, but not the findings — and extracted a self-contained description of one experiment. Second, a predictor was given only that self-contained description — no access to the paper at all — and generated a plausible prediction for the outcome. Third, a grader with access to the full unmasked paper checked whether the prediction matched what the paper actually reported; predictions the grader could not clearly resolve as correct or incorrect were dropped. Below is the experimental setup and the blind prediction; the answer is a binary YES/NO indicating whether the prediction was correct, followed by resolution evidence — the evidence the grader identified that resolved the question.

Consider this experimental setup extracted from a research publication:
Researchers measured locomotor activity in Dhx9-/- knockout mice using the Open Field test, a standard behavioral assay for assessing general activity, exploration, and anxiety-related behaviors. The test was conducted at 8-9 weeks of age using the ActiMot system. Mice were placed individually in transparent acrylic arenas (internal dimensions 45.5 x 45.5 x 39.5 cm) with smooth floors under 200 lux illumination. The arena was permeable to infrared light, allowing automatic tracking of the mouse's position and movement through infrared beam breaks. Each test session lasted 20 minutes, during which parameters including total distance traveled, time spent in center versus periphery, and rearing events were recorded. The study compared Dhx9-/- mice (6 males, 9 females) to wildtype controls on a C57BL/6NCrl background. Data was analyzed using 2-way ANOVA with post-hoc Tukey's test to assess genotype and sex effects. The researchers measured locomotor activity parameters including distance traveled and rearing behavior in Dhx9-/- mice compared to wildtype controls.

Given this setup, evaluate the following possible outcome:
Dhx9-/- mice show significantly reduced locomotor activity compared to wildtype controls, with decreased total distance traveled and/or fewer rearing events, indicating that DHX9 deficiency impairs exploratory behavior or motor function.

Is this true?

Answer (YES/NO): YES